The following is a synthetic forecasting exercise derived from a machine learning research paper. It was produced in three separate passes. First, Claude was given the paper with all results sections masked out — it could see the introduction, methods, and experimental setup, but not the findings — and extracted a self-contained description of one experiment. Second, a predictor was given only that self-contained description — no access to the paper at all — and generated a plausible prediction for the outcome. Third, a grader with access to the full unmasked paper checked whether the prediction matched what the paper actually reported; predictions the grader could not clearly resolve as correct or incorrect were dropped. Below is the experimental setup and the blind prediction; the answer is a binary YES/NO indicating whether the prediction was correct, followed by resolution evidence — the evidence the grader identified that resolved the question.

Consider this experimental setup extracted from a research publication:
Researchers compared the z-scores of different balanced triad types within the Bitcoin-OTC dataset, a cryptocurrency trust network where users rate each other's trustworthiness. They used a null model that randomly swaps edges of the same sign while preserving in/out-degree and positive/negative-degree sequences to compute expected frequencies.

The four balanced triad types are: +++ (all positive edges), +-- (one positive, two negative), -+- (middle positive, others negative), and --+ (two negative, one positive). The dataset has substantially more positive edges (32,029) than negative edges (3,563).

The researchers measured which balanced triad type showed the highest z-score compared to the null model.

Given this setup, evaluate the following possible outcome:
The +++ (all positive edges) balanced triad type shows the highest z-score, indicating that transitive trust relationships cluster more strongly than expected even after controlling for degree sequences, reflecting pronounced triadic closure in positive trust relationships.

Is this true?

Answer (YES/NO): NO